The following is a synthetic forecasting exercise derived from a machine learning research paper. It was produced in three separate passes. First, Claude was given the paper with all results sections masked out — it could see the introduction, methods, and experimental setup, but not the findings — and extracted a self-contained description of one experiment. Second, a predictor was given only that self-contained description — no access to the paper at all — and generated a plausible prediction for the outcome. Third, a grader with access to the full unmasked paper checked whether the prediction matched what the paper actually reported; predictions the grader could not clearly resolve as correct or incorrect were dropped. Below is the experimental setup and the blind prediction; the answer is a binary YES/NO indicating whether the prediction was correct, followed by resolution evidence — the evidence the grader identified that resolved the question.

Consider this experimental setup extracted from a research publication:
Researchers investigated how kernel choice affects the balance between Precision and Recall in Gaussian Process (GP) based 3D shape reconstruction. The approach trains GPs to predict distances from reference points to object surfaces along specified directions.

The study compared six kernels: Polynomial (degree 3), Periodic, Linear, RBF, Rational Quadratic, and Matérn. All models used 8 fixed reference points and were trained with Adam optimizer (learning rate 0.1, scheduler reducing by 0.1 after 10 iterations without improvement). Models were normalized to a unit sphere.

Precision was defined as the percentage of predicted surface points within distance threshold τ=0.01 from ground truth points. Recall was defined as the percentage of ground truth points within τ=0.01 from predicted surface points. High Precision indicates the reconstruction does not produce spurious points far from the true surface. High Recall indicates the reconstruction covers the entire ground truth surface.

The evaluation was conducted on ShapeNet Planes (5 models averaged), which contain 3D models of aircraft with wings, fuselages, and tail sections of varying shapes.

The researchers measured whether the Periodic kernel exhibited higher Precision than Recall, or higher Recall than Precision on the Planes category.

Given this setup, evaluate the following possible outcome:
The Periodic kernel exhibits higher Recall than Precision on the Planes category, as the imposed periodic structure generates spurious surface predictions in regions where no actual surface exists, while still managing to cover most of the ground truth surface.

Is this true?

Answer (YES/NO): YES